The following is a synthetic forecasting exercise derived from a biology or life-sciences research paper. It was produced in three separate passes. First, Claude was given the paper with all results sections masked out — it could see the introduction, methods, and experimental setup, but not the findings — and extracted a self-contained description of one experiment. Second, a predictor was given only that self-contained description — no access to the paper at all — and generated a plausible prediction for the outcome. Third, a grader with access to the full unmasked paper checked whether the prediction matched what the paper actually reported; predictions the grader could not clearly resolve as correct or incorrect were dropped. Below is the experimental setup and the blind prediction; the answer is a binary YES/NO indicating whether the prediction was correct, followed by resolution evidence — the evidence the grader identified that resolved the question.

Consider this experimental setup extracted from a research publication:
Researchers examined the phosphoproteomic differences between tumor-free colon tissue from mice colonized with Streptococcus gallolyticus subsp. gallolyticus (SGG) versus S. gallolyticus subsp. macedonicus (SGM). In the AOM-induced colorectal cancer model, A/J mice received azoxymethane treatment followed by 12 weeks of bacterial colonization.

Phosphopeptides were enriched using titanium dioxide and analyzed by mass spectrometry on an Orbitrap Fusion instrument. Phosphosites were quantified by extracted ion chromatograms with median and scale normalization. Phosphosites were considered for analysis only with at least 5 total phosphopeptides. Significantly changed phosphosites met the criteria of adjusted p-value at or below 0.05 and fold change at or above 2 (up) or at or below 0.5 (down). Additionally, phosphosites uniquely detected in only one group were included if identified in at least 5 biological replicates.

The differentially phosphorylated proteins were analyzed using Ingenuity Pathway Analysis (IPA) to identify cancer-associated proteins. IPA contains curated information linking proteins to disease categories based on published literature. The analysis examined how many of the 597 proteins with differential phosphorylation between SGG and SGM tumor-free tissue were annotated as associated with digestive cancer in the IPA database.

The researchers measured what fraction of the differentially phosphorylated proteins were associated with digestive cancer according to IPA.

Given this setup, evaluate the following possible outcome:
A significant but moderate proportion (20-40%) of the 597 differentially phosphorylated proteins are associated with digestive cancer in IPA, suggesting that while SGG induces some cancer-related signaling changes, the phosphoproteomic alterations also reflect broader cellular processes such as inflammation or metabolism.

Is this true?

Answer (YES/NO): NO